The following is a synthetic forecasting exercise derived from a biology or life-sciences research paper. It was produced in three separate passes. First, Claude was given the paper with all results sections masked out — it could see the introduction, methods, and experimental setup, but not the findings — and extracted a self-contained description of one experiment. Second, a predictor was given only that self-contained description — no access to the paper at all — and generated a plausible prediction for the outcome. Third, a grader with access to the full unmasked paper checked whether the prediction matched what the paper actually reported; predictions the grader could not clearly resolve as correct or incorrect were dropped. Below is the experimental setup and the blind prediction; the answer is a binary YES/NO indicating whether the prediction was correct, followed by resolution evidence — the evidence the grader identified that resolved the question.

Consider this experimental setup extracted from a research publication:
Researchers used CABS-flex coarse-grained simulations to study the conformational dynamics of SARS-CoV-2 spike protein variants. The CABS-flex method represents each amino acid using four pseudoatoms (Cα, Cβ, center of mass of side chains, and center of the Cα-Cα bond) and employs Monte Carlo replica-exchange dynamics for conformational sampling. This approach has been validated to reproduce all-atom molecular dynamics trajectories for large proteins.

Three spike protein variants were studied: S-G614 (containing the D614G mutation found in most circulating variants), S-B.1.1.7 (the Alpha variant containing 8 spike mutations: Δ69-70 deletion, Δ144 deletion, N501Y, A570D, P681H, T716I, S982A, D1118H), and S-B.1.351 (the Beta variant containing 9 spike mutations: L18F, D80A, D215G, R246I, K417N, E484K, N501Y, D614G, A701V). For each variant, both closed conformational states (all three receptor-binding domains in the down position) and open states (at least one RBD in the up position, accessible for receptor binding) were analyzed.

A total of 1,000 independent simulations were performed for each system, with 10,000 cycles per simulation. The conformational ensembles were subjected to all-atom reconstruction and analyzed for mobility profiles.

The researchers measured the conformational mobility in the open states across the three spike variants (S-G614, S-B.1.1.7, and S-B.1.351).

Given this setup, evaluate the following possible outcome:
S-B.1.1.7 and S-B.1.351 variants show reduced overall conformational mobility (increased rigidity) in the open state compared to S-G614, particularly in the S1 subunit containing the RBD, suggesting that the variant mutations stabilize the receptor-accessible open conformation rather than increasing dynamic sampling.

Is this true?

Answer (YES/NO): NO